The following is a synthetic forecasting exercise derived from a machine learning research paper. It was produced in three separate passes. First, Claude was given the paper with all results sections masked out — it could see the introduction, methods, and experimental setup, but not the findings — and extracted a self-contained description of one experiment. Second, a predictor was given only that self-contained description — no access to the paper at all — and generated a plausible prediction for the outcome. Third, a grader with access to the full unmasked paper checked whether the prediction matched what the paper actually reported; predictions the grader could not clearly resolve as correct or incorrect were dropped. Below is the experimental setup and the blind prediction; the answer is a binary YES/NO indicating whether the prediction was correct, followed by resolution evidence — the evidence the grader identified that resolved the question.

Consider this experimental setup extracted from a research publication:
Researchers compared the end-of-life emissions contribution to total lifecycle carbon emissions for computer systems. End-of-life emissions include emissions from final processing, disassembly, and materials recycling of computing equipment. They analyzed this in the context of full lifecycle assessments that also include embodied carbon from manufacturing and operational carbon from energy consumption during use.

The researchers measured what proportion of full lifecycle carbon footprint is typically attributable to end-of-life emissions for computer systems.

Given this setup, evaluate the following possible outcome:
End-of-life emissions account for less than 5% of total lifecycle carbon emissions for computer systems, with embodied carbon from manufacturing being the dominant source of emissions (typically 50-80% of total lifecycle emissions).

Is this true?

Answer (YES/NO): NO